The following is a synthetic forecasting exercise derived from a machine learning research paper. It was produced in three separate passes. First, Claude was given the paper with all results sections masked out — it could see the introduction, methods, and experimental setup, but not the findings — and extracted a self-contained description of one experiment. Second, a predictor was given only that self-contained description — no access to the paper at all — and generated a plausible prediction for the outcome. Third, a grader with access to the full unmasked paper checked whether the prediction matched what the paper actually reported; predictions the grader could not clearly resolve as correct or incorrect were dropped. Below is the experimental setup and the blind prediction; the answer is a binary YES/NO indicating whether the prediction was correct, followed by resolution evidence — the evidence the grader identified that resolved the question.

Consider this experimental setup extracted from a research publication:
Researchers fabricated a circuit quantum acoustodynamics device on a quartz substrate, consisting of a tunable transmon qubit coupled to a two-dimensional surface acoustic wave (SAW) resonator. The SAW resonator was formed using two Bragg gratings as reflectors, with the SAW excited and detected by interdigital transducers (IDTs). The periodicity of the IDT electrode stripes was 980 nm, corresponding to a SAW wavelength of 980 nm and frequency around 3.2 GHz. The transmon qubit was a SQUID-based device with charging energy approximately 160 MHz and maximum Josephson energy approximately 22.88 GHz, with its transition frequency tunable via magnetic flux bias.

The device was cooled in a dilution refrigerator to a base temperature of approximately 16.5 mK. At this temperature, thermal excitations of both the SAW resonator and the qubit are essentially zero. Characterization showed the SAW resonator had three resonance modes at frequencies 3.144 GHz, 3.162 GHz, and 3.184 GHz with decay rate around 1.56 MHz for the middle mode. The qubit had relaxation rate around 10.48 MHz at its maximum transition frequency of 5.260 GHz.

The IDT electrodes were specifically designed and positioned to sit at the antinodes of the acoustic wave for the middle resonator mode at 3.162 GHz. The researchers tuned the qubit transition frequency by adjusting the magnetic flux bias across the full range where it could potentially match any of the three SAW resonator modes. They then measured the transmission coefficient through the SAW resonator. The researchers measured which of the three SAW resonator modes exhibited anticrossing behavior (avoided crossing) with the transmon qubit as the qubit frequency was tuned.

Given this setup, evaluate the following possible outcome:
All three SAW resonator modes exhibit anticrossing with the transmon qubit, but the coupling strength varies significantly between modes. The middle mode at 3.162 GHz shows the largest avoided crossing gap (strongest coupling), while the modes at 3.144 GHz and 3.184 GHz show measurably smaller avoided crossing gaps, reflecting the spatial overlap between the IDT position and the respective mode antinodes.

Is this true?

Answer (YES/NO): NO